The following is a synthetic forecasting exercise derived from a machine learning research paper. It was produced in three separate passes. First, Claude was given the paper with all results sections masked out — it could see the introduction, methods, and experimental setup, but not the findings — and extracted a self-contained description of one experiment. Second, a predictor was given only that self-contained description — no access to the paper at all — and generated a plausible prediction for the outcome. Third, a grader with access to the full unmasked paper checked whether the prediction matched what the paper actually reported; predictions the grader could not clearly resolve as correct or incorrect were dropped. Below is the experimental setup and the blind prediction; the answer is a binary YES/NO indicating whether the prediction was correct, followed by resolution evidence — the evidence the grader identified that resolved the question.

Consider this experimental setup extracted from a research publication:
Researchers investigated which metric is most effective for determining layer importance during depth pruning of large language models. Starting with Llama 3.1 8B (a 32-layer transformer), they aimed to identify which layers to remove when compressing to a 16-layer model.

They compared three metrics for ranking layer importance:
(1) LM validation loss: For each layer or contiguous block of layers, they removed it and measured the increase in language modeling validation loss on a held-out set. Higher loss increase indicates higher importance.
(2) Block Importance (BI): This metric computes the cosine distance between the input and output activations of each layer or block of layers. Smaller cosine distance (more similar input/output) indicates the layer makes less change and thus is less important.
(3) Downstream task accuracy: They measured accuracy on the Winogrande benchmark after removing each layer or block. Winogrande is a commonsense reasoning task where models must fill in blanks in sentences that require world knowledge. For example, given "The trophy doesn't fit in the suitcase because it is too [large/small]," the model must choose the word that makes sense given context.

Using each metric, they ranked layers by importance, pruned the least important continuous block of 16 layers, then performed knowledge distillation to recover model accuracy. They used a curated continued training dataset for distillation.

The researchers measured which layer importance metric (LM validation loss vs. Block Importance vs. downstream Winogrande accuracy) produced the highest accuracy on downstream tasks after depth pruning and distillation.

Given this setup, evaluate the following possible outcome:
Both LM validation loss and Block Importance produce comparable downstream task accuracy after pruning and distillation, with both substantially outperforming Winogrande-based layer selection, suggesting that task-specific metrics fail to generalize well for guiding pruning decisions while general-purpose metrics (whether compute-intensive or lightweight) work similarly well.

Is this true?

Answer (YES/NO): NO